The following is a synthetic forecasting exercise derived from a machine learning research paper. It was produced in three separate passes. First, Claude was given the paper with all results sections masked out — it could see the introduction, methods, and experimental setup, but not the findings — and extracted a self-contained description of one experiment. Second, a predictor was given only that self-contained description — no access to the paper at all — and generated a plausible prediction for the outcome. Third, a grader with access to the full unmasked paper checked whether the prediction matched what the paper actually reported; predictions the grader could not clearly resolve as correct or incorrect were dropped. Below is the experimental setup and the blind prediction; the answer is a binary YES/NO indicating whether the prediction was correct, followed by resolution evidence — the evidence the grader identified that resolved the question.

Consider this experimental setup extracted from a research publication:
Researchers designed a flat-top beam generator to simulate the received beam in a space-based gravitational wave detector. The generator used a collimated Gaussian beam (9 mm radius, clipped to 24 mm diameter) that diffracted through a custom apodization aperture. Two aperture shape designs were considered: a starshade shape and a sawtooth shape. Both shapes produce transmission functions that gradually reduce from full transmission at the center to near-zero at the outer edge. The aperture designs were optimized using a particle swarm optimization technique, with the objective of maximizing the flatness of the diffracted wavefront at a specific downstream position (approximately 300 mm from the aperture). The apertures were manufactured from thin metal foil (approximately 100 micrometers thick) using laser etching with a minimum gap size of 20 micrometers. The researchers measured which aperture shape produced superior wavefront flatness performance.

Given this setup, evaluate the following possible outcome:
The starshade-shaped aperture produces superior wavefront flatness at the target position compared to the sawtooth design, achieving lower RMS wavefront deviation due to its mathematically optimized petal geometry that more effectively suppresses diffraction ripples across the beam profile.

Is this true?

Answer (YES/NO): NO